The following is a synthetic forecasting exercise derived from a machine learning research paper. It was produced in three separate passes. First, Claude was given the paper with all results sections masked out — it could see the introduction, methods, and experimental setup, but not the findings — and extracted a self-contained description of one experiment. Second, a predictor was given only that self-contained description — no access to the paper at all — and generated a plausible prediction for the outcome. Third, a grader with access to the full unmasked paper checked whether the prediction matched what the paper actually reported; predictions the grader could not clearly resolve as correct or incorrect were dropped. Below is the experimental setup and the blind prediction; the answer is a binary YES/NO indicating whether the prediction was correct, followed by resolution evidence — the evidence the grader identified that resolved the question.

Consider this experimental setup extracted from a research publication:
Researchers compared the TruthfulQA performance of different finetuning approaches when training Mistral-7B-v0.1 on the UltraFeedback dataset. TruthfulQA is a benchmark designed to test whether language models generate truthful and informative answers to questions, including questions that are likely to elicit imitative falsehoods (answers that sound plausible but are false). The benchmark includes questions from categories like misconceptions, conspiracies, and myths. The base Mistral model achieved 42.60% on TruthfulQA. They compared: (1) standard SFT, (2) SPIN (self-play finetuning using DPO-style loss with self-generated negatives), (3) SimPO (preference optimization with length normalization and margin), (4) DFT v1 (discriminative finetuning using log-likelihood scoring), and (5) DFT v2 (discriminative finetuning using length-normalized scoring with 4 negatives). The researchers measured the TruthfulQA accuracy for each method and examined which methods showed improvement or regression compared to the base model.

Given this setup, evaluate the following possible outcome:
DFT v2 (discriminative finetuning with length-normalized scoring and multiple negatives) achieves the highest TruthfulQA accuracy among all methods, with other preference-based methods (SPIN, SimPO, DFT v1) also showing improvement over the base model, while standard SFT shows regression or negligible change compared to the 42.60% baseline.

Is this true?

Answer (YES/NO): NO